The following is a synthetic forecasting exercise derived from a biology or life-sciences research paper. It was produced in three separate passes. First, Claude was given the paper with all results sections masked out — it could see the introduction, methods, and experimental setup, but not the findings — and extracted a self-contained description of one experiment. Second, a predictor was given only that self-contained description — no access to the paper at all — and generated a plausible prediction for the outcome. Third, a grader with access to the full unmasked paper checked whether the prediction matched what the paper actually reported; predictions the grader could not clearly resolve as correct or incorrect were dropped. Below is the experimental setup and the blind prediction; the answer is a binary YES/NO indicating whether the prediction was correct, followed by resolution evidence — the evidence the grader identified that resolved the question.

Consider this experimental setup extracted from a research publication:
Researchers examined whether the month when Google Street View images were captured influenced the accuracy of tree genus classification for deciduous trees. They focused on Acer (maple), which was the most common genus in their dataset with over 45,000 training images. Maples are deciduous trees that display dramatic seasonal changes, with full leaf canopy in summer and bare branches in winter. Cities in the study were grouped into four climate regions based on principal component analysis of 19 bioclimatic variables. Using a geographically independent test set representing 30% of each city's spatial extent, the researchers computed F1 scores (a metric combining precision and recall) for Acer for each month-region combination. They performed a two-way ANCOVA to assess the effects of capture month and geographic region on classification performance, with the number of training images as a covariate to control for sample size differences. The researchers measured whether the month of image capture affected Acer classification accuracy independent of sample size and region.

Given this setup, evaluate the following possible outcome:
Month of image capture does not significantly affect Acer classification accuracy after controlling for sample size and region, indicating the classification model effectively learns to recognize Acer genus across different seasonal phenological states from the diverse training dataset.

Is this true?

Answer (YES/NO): NO